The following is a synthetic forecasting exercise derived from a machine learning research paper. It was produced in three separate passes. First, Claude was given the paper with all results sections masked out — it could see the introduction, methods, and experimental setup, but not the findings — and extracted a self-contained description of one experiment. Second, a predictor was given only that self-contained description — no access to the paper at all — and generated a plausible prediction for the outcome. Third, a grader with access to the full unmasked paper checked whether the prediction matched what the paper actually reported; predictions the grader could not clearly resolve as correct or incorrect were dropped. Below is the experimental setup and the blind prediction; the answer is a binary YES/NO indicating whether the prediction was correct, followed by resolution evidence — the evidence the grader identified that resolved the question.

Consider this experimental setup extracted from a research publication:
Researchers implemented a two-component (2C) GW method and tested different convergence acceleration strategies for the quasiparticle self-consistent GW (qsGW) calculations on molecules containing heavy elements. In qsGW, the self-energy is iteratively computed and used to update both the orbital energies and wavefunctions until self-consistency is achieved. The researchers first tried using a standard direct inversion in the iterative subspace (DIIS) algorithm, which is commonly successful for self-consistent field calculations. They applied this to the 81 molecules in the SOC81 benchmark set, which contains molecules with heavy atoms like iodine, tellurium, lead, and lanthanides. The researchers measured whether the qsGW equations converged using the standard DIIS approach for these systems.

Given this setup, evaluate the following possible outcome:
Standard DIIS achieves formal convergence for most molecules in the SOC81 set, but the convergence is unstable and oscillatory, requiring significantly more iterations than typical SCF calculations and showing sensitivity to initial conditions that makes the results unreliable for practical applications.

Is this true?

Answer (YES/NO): NO